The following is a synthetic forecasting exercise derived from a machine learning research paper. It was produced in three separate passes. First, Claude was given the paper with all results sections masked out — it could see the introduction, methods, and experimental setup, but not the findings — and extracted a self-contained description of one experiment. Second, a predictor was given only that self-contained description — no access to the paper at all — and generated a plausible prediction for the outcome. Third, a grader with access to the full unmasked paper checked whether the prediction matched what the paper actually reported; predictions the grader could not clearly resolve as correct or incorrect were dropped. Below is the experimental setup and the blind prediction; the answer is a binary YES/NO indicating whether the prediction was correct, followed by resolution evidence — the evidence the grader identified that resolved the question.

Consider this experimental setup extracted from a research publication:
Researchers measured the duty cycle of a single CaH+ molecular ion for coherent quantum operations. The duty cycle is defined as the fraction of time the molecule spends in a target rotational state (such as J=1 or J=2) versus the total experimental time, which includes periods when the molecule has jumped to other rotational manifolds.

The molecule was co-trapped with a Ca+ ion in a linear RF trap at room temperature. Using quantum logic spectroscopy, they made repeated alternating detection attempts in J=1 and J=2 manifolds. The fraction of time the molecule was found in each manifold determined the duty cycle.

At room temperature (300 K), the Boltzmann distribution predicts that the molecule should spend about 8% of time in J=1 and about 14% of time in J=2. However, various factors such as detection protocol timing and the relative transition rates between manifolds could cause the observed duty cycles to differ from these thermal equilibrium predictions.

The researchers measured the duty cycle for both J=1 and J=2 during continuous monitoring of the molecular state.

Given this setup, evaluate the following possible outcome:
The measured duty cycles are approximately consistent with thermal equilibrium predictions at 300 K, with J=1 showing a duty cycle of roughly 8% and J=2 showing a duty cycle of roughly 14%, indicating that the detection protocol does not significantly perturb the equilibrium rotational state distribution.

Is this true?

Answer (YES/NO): NO